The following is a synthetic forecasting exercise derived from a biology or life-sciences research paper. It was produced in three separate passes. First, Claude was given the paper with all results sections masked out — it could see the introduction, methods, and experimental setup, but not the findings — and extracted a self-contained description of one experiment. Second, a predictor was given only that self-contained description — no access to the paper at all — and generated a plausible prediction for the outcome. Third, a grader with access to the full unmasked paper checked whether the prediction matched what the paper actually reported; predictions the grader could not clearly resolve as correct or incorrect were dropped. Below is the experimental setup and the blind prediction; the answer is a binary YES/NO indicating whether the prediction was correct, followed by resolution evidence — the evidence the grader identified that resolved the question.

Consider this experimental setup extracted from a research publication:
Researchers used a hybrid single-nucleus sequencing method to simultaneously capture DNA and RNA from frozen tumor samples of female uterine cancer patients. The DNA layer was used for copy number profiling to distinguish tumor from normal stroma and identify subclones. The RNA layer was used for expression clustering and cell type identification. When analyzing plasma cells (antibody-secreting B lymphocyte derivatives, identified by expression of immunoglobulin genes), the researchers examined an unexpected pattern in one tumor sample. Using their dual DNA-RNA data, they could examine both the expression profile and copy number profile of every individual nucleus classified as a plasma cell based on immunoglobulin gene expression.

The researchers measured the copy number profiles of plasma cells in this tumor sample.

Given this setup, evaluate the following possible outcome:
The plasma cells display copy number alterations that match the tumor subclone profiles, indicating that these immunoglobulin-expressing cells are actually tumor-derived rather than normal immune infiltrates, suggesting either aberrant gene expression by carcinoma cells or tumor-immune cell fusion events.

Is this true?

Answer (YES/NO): NO